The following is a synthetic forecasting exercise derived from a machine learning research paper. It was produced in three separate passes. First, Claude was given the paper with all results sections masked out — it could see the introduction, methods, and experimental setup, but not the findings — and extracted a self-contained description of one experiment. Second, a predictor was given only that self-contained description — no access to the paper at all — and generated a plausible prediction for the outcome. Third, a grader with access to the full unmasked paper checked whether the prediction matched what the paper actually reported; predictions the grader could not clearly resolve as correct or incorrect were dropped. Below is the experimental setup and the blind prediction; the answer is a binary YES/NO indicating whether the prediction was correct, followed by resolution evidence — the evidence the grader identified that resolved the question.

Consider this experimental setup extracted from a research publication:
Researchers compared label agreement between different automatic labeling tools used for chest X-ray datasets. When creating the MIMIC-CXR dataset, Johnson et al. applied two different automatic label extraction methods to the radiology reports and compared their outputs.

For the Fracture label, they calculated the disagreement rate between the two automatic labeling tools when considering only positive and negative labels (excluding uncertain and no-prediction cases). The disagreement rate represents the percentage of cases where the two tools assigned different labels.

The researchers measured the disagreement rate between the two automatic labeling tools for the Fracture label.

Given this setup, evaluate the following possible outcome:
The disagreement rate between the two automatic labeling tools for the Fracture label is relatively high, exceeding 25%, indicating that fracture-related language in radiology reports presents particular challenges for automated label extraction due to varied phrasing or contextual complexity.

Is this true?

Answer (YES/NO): NO